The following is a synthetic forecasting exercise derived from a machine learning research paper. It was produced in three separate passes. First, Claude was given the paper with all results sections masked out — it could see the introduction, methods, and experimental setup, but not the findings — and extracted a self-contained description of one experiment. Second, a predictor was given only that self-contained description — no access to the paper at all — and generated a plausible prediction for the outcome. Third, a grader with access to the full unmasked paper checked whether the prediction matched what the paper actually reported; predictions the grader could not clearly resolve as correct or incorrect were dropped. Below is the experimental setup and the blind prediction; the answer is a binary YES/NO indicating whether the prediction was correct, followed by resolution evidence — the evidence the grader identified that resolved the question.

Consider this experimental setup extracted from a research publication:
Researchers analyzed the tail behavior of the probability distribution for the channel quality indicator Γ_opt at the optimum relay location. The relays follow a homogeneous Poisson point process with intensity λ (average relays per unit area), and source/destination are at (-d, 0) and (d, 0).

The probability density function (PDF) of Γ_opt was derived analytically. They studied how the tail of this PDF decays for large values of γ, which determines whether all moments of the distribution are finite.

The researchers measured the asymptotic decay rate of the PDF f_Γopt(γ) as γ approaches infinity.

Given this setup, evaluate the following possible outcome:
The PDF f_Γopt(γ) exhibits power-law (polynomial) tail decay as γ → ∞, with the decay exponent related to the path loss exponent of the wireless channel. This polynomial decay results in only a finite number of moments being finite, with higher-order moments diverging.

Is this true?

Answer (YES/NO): NO